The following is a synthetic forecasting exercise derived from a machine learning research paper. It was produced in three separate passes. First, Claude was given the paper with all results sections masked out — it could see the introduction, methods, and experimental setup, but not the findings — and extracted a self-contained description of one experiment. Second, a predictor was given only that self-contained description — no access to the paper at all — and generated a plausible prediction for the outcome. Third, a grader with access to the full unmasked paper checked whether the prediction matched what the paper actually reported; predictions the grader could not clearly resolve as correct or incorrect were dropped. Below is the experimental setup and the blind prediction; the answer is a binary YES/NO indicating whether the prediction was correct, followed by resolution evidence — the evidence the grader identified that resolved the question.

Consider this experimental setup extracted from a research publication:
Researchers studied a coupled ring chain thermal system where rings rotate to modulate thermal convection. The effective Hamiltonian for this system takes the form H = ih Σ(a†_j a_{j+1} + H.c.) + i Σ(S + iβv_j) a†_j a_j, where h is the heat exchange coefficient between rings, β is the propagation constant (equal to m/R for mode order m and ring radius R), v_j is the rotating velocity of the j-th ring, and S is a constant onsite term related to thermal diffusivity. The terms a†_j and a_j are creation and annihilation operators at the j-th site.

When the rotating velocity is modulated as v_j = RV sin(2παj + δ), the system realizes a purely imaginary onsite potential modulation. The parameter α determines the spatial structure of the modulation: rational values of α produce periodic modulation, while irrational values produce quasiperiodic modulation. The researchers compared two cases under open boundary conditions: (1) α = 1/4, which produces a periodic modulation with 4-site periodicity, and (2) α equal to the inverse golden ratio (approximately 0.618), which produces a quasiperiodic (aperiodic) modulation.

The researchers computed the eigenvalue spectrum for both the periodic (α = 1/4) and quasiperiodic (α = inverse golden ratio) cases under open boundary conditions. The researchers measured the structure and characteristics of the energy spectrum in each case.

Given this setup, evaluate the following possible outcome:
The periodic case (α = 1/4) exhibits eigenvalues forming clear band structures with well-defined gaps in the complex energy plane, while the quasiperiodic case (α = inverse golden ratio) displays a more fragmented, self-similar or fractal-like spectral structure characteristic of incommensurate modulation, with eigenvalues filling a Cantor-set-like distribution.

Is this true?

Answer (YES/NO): YES